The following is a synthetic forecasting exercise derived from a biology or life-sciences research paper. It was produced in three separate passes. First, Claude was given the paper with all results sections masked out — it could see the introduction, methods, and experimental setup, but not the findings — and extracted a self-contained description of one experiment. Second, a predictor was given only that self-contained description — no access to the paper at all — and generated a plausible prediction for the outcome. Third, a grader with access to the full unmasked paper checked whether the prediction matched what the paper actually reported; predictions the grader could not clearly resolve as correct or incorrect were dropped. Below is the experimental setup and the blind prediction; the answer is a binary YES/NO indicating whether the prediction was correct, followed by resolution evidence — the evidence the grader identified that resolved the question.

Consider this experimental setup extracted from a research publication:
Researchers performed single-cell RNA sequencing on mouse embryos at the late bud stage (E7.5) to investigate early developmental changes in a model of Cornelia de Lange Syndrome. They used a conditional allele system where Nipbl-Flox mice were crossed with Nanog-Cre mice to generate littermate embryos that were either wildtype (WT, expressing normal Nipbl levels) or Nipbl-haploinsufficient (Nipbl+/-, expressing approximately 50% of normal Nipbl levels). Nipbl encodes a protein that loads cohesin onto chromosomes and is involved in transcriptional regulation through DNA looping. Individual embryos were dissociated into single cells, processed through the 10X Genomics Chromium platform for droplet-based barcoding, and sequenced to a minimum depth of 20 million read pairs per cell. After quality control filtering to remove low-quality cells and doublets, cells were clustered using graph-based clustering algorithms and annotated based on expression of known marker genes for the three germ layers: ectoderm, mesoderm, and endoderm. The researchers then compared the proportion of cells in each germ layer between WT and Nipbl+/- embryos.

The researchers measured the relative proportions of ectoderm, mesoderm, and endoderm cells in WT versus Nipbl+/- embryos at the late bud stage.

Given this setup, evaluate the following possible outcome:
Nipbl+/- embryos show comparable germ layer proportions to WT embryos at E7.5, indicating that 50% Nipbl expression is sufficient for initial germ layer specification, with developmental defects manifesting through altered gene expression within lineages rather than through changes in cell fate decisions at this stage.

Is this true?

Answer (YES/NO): NO